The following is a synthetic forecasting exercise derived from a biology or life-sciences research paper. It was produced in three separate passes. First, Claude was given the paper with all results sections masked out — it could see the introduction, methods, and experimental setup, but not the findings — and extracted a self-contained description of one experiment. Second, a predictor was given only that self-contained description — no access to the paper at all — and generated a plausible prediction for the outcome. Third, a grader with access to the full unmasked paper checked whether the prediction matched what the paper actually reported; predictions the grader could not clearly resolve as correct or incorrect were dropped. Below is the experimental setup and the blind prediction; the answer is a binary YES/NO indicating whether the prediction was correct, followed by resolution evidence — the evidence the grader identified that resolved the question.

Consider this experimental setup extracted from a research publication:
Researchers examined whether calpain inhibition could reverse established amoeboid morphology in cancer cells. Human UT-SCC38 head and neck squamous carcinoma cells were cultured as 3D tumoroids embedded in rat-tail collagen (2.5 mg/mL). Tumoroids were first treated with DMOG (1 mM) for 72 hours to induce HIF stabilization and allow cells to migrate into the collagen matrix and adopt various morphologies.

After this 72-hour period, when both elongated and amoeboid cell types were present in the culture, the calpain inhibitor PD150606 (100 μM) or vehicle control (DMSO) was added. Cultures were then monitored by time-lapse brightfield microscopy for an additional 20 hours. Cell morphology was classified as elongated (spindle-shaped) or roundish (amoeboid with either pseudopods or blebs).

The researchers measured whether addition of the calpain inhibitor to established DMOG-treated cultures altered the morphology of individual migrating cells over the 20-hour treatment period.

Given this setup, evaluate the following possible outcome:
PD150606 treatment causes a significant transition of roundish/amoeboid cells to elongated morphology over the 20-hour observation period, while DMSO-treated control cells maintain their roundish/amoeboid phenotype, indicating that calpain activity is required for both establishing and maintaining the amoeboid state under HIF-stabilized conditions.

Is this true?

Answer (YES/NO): YES